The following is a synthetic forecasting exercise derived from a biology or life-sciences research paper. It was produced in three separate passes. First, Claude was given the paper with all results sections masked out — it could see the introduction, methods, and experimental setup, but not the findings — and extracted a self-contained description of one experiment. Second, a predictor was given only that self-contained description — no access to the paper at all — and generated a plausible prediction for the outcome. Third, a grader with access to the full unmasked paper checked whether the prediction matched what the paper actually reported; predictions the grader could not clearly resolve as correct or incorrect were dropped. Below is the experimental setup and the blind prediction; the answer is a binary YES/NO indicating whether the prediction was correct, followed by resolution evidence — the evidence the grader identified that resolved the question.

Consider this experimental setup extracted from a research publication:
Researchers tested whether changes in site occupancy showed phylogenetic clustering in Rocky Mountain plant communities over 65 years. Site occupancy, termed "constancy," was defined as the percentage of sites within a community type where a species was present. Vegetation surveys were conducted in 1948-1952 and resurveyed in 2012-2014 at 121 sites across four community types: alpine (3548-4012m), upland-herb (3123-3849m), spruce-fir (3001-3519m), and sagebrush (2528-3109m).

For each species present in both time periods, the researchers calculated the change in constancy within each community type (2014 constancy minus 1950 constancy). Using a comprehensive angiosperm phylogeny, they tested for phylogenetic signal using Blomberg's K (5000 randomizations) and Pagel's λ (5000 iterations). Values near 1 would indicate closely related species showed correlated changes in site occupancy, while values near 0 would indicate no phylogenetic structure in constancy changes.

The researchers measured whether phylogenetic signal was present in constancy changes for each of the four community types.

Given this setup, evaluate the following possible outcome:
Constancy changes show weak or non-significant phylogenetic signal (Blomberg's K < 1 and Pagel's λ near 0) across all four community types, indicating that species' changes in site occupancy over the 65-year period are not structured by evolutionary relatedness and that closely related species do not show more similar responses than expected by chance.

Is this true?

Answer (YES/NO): NO